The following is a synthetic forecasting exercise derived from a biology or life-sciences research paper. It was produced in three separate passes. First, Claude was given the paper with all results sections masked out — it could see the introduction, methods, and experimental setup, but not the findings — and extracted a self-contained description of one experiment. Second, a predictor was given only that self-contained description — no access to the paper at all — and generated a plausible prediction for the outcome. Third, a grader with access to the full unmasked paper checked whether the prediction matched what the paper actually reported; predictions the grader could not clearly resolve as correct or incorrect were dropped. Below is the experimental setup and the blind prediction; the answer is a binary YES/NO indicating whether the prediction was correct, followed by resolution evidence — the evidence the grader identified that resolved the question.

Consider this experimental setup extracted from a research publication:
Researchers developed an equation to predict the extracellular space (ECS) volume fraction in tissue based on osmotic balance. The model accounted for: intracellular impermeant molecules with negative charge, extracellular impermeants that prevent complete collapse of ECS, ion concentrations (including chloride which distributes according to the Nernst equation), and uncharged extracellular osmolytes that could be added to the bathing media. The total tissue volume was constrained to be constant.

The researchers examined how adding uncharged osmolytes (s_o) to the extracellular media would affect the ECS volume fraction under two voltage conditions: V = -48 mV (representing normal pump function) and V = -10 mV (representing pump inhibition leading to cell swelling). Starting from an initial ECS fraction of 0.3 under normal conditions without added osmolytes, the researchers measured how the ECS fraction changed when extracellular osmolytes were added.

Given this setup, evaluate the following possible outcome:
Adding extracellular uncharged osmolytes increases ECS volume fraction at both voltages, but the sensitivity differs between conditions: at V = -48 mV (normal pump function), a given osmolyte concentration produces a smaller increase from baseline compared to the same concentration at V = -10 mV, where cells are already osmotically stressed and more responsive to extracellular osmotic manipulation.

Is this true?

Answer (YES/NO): NO